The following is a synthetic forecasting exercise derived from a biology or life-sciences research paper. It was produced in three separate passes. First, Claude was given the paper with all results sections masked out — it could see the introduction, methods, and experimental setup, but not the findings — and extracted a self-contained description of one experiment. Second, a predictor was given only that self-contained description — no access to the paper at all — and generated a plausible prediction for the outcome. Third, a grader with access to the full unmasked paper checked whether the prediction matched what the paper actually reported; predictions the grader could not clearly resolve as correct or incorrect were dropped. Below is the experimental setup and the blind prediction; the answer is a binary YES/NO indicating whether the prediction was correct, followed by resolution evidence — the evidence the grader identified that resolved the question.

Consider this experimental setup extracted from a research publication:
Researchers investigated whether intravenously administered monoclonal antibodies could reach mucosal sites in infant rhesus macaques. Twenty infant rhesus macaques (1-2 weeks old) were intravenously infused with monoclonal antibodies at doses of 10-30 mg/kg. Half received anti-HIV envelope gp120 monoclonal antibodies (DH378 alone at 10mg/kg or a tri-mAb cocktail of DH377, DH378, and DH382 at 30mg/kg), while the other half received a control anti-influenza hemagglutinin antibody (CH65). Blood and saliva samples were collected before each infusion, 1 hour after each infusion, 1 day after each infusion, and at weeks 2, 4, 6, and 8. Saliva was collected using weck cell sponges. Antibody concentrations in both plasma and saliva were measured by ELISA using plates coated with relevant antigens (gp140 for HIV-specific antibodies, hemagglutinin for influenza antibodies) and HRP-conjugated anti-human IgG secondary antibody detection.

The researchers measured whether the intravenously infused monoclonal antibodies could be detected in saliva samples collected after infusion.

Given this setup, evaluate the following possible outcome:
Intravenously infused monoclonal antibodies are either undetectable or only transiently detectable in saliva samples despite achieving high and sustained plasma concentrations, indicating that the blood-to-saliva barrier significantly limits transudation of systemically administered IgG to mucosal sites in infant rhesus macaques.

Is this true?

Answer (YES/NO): NO